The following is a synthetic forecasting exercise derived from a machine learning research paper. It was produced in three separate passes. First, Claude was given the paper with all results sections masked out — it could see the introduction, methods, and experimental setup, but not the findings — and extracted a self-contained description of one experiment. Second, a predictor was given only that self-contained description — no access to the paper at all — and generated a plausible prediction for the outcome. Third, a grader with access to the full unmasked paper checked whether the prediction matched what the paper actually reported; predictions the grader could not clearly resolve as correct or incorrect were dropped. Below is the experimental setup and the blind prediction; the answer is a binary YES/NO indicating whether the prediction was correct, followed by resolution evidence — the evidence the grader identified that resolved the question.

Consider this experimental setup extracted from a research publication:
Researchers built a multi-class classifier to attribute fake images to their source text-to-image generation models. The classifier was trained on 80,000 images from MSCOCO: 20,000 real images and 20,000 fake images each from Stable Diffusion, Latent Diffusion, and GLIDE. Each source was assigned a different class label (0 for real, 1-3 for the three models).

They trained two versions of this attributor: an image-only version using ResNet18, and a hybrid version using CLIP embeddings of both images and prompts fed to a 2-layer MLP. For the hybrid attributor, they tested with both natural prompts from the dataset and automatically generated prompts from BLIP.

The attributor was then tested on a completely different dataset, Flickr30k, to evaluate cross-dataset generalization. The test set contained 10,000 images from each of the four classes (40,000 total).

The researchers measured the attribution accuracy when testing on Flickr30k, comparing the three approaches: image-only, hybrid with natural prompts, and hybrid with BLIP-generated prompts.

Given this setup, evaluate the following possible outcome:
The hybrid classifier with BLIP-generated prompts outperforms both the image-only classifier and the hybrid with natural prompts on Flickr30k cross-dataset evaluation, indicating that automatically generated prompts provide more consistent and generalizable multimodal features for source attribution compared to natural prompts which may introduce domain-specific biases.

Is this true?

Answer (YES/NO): NO